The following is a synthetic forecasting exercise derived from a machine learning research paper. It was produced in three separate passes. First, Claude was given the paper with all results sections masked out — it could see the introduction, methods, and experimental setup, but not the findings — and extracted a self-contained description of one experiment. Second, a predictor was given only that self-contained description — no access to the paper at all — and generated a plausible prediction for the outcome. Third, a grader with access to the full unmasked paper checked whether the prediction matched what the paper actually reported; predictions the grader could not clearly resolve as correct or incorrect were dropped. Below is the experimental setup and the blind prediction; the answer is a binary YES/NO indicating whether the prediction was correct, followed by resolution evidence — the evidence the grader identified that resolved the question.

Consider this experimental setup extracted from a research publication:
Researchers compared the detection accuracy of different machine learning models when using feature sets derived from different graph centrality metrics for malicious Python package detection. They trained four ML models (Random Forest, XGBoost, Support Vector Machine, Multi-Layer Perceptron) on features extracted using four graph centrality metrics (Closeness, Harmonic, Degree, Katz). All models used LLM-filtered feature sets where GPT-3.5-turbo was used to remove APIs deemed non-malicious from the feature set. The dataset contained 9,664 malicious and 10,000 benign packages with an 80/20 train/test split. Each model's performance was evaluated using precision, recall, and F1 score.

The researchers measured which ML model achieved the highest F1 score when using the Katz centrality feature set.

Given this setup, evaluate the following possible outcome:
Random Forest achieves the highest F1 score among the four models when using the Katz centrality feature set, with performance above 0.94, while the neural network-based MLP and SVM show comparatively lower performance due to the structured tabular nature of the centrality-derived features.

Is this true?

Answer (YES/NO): YES